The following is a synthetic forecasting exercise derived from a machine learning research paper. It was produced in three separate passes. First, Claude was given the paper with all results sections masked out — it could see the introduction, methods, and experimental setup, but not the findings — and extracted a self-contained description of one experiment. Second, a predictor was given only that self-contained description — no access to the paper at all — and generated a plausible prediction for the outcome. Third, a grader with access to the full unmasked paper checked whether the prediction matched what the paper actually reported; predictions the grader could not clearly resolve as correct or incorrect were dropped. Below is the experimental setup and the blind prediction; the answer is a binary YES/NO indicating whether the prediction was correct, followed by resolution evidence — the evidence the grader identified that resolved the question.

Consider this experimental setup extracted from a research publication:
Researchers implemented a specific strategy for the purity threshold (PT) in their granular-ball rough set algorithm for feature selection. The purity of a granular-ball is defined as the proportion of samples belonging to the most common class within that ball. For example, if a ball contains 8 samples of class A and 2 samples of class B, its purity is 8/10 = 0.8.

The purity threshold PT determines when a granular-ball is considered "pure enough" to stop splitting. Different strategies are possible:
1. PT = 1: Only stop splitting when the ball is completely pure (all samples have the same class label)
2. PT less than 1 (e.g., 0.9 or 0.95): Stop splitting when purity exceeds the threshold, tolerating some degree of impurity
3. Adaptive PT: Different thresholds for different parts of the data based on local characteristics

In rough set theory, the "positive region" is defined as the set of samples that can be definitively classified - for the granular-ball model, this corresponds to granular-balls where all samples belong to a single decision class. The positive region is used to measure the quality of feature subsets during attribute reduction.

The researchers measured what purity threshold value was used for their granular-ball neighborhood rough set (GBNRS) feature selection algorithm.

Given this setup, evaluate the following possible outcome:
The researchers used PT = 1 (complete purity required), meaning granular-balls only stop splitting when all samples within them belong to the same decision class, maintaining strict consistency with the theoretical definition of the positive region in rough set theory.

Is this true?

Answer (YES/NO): YES